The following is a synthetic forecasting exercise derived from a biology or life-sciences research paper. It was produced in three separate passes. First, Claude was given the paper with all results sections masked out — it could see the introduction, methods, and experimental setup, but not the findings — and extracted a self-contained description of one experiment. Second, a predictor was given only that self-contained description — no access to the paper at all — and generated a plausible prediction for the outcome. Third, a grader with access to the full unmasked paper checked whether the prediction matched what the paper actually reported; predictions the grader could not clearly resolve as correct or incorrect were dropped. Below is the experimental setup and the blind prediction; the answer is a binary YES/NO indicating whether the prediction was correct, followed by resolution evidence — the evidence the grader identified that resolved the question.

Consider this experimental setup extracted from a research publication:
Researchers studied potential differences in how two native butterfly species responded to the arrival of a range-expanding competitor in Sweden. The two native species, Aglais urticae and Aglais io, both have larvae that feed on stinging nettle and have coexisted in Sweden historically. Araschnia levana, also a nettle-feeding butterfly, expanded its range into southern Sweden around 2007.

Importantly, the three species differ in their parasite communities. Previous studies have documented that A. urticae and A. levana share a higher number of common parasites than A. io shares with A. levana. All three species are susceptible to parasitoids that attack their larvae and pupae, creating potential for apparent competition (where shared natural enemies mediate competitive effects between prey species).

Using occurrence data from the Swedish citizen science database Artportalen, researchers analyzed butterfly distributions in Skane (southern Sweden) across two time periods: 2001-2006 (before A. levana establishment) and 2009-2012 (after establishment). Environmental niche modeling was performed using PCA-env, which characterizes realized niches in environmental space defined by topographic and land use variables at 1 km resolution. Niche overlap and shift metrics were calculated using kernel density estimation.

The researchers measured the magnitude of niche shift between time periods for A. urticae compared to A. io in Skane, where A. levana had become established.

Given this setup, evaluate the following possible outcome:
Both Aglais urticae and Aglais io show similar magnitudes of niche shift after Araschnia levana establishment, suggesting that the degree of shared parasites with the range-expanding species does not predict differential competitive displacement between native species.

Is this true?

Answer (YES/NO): NO